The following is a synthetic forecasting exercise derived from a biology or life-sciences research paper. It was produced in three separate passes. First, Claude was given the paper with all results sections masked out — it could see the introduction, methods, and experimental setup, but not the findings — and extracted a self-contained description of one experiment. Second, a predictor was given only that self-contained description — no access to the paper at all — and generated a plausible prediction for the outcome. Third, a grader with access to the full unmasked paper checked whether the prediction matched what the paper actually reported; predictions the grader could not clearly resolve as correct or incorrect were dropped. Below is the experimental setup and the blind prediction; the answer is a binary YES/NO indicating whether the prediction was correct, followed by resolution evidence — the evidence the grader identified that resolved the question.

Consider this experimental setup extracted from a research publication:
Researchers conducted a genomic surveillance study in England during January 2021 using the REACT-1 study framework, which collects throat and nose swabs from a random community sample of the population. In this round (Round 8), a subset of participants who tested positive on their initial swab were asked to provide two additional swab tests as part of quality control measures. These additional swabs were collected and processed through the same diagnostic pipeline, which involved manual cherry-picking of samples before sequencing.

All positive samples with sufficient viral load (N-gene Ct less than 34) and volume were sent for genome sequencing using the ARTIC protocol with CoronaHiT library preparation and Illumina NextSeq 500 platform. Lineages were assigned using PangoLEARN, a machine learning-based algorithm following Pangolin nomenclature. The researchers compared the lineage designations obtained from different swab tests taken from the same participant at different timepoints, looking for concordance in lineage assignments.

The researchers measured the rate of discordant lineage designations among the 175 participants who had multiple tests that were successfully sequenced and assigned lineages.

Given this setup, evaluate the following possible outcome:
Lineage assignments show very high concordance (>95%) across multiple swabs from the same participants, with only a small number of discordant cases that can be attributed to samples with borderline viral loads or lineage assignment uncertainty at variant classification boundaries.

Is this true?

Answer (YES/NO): NO